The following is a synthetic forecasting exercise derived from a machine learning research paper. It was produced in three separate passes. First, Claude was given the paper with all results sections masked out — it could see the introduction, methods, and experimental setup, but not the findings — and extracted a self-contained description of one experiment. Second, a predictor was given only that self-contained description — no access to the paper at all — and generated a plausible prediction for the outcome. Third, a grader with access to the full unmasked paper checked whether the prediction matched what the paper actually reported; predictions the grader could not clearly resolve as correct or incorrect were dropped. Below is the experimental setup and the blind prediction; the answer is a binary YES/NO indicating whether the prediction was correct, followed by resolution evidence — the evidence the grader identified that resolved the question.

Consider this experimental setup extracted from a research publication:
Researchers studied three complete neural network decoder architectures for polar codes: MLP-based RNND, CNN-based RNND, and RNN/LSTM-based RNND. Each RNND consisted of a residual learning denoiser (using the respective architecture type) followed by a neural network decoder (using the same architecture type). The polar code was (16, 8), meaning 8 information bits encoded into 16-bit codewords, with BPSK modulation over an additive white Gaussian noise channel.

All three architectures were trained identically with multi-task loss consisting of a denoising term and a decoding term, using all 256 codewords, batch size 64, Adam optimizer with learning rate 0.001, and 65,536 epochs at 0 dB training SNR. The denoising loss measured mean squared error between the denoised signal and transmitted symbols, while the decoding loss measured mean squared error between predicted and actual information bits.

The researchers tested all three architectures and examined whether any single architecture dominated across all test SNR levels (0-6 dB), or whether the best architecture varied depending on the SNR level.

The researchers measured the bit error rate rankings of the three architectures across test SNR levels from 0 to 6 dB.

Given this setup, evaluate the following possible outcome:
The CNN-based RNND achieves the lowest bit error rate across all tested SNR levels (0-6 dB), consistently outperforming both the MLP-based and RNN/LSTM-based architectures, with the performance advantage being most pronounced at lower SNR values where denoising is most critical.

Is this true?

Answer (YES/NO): NO